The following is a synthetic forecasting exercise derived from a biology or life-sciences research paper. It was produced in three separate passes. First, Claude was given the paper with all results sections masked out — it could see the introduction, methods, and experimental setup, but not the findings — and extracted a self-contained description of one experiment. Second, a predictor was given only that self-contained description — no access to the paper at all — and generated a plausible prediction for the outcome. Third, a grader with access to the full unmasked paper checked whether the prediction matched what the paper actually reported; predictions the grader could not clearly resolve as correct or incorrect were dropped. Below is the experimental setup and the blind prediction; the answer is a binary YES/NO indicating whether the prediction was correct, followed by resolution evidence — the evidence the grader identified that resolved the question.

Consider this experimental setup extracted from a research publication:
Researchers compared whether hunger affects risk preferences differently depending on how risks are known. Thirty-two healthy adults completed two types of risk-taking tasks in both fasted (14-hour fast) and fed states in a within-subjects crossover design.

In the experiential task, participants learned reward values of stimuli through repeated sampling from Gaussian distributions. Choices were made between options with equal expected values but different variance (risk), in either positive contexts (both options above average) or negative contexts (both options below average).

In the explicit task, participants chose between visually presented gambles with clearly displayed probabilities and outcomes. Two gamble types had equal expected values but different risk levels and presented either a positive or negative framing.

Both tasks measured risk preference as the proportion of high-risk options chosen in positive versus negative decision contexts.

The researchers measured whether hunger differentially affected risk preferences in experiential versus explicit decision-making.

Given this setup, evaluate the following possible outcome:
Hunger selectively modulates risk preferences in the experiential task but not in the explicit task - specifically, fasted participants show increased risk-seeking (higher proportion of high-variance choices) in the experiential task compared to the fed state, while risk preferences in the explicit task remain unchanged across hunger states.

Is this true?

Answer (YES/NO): NO